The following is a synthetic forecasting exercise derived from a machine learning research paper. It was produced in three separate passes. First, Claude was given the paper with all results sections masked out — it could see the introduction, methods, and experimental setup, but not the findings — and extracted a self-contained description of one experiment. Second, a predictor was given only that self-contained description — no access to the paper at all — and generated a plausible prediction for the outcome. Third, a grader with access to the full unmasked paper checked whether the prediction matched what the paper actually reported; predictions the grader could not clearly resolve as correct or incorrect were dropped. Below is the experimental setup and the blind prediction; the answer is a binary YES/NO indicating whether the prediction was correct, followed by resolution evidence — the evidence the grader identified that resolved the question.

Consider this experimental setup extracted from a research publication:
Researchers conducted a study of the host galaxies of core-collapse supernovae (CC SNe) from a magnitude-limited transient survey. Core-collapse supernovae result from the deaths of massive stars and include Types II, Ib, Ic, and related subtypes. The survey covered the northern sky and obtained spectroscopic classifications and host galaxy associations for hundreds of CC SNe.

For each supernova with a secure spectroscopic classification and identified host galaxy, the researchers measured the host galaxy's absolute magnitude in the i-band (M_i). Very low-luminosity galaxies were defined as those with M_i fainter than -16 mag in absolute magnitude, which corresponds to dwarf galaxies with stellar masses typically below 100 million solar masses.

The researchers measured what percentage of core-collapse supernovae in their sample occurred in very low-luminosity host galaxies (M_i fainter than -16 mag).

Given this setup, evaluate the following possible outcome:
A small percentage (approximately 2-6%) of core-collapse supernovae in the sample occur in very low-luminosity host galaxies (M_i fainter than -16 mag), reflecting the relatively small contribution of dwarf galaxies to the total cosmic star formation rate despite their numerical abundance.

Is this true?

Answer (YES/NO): NO